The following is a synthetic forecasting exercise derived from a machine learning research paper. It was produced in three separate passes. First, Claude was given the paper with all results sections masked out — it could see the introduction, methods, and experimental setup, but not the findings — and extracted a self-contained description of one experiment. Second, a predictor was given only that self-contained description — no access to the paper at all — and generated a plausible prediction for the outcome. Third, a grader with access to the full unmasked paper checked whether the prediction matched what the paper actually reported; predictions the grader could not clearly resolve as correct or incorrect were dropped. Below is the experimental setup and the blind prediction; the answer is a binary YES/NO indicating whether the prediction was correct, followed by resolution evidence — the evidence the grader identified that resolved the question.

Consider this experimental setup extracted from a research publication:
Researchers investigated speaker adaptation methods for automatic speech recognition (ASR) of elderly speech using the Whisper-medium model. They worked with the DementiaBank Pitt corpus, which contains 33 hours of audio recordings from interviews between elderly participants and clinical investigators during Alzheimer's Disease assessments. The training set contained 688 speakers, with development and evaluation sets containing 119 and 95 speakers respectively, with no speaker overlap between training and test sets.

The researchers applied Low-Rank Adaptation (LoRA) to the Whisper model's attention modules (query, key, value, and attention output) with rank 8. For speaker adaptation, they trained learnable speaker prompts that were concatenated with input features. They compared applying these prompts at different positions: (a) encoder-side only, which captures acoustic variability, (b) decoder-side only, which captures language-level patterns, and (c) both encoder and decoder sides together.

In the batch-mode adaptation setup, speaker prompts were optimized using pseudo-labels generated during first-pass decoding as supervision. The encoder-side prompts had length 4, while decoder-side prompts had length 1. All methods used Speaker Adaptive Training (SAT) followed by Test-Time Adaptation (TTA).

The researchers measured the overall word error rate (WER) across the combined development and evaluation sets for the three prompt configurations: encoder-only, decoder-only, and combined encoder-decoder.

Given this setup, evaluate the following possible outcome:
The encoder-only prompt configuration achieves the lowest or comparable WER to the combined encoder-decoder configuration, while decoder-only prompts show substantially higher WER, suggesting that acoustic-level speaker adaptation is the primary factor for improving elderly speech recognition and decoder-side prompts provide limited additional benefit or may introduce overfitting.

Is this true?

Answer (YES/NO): NO